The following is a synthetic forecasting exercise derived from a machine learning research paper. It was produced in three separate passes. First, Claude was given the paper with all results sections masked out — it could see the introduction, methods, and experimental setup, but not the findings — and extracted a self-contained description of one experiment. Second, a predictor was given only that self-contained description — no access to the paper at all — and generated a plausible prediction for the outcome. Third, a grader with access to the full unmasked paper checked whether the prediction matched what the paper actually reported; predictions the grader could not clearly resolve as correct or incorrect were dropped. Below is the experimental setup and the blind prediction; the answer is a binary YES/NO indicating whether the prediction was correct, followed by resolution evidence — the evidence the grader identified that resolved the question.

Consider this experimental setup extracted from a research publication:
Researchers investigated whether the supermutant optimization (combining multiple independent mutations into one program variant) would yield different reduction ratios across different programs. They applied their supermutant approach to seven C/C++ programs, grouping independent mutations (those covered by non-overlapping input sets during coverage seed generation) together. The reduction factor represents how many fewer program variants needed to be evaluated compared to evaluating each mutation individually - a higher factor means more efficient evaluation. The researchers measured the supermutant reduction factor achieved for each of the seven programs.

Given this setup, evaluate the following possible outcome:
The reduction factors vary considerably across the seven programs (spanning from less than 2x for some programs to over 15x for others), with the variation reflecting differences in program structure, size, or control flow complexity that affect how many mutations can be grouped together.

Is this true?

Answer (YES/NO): YES